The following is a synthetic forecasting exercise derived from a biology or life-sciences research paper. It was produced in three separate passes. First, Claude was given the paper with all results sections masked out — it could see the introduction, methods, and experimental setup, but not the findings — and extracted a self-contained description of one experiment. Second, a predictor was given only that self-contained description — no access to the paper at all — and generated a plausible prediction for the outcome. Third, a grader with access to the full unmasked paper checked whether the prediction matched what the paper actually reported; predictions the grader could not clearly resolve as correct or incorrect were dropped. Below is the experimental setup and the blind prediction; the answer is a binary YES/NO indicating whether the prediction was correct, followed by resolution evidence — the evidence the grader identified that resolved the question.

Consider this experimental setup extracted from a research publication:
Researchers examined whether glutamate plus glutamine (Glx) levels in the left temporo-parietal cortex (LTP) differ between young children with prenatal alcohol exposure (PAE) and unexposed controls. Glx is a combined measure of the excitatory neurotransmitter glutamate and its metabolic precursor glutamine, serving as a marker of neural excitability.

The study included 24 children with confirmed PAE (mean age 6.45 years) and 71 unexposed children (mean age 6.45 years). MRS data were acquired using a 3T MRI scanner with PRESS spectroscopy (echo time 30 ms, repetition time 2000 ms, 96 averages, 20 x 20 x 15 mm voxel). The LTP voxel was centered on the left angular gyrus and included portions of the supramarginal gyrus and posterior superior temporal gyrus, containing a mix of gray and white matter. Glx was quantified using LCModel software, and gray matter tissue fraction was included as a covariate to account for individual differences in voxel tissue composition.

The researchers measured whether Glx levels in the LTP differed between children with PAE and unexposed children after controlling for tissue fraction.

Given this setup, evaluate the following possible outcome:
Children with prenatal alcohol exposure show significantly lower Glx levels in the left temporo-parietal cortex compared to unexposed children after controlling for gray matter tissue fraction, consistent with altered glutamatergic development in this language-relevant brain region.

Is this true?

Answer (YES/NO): NO